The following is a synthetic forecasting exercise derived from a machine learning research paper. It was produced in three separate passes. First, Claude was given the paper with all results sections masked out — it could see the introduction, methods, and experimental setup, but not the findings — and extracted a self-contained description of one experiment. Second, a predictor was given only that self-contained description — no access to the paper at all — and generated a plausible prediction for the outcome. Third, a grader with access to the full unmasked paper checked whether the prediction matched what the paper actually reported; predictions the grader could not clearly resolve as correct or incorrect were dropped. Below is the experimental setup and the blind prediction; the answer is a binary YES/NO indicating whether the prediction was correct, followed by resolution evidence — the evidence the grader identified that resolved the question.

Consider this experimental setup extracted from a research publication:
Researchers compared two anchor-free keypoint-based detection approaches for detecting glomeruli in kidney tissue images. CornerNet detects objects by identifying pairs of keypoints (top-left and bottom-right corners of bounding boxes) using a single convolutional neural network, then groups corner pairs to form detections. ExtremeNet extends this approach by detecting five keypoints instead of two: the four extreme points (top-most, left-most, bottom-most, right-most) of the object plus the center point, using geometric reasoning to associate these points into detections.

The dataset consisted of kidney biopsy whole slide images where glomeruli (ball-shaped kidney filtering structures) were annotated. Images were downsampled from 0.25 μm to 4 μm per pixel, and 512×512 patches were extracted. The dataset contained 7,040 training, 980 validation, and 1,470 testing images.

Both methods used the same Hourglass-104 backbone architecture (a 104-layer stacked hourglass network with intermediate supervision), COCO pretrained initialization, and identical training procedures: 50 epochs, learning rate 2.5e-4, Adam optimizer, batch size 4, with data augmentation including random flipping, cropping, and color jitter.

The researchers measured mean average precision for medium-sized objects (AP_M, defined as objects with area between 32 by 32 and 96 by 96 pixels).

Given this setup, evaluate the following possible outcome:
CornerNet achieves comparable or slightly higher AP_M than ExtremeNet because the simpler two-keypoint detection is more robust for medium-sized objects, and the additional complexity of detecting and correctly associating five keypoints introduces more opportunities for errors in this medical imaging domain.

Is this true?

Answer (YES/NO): YES